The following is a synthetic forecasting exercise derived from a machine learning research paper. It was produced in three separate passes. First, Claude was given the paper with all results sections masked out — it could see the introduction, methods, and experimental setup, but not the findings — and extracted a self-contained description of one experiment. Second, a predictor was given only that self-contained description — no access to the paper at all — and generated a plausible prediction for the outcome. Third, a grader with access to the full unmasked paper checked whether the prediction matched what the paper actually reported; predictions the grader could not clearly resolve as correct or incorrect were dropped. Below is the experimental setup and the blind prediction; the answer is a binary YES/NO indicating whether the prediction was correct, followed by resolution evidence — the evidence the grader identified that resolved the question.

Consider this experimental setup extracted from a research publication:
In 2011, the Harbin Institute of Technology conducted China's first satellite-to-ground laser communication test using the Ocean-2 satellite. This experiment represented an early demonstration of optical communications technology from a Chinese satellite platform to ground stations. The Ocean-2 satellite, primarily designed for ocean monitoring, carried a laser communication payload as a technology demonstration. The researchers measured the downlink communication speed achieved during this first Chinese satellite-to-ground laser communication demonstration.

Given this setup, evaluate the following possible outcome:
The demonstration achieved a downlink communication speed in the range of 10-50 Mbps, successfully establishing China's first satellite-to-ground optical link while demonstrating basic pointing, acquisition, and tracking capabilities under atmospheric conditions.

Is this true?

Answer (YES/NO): NO